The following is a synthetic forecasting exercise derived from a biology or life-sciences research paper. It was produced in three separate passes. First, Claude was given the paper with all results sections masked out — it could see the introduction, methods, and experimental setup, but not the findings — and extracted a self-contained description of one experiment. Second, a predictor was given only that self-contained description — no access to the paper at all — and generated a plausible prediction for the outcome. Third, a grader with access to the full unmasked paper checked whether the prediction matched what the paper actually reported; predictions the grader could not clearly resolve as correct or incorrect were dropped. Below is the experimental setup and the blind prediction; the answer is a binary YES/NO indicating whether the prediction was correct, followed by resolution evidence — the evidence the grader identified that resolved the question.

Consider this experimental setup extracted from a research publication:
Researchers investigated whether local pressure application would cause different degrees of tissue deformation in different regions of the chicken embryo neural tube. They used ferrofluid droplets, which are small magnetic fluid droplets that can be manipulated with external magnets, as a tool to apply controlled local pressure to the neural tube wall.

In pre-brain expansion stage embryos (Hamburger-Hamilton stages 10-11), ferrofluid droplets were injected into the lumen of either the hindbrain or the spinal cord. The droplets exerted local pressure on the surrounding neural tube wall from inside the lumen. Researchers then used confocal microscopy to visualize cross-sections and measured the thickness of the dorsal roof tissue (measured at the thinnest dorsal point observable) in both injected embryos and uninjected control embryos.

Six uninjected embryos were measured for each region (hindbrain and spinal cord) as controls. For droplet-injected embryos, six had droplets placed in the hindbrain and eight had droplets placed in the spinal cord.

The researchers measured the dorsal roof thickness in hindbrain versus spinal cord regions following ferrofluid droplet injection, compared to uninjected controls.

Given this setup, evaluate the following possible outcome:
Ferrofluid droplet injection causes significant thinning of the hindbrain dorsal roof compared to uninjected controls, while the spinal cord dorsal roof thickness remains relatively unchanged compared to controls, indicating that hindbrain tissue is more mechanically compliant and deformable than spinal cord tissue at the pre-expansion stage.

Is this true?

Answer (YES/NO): YES